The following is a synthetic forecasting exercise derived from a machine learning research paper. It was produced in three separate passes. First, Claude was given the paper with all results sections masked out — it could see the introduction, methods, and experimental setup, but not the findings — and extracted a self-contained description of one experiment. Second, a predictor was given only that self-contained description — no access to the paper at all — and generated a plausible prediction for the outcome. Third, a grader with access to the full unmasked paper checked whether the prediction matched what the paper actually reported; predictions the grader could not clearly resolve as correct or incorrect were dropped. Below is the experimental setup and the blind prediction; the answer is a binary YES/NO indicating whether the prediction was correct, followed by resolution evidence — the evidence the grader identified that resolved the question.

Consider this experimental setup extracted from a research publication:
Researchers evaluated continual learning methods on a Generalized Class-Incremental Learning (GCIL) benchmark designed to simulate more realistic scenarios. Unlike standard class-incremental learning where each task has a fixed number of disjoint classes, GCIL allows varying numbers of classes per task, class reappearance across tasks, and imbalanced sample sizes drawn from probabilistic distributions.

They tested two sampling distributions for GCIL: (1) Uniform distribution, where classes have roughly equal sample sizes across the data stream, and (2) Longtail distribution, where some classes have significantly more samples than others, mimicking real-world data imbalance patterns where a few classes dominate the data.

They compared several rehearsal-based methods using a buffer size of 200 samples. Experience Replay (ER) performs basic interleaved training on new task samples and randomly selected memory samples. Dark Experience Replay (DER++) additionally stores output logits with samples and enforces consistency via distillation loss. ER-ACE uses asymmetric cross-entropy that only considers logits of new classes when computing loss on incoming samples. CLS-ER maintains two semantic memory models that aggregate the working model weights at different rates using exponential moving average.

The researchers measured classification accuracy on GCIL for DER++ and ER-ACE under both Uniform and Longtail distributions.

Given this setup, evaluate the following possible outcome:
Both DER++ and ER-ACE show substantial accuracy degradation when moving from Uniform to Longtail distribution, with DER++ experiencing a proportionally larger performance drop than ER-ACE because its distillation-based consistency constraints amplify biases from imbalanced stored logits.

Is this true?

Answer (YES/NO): NO